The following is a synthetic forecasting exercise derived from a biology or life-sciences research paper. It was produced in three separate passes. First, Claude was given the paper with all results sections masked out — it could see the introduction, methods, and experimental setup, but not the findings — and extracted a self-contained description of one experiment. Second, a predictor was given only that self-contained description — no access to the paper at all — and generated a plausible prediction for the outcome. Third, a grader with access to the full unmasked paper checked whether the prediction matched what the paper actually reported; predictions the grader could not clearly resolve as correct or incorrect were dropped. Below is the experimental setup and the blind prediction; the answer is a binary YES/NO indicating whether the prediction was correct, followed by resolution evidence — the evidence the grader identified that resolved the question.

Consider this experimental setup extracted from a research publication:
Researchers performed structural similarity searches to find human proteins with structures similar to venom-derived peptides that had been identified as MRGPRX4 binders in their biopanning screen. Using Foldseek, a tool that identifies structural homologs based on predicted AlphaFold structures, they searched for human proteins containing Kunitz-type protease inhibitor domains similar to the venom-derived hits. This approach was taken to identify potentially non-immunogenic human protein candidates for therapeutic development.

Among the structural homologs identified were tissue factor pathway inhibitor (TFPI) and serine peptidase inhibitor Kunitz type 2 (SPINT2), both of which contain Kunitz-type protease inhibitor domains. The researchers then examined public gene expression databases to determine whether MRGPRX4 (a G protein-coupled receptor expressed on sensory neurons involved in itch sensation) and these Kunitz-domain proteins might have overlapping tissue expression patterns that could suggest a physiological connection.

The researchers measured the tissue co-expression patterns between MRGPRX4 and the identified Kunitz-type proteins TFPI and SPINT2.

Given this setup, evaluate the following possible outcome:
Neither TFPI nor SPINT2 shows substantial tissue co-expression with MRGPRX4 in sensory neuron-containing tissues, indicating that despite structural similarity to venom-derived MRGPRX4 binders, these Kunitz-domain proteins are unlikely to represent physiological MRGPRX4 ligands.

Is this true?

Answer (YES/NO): YES